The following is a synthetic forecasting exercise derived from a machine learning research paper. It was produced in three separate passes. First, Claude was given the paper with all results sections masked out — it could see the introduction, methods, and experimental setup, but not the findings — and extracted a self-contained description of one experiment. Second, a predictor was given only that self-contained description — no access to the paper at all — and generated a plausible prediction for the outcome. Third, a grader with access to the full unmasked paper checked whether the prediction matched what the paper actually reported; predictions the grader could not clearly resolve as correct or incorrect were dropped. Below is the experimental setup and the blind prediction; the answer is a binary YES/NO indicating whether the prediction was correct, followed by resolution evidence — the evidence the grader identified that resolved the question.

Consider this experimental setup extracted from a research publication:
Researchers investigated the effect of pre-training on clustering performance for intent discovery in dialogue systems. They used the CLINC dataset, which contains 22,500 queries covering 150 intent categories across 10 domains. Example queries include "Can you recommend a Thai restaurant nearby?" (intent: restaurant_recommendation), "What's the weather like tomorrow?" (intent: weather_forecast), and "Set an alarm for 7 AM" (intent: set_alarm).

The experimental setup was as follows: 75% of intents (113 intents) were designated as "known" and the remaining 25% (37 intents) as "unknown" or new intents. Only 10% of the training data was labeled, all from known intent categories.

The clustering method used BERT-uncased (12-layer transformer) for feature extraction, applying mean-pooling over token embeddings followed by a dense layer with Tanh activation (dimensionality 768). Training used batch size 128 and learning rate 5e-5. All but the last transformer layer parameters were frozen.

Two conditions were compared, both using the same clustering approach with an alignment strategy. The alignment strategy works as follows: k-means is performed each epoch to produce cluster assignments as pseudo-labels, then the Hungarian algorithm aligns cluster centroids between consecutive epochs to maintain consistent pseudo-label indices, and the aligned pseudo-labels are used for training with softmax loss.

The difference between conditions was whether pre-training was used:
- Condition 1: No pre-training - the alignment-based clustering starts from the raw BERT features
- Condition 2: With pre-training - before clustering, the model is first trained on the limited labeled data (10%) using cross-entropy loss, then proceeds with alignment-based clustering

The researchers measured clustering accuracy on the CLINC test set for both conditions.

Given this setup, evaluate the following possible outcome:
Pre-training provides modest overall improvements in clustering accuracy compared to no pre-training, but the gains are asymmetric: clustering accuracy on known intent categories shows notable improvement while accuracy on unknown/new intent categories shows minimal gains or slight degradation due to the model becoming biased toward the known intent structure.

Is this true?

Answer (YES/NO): NO